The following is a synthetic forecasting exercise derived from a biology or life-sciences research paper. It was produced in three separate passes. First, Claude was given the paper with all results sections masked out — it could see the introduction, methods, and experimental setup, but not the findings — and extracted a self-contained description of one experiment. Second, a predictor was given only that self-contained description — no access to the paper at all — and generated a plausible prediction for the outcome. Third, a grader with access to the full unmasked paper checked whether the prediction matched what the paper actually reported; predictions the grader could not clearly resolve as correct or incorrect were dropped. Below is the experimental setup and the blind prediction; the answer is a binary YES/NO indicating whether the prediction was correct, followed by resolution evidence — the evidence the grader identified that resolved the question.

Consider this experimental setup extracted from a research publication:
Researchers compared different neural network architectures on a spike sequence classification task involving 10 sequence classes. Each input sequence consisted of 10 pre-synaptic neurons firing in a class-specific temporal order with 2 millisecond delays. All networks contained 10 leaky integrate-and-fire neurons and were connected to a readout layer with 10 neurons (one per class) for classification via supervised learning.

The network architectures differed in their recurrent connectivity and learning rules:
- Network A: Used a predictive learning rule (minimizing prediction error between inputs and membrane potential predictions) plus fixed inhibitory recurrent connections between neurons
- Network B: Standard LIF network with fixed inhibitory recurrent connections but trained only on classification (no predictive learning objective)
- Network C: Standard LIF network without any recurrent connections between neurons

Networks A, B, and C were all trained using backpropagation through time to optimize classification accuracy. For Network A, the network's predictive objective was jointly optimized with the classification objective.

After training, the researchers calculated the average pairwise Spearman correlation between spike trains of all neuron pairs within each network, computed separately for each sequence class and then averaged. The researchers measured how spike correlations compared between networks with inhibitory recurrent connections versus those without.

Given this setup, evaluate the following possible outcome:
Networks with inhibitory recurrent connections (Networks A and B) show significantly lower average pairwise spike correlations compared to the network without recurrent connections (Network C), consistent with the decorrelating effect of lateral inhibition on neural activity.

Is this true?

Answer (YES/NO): YES